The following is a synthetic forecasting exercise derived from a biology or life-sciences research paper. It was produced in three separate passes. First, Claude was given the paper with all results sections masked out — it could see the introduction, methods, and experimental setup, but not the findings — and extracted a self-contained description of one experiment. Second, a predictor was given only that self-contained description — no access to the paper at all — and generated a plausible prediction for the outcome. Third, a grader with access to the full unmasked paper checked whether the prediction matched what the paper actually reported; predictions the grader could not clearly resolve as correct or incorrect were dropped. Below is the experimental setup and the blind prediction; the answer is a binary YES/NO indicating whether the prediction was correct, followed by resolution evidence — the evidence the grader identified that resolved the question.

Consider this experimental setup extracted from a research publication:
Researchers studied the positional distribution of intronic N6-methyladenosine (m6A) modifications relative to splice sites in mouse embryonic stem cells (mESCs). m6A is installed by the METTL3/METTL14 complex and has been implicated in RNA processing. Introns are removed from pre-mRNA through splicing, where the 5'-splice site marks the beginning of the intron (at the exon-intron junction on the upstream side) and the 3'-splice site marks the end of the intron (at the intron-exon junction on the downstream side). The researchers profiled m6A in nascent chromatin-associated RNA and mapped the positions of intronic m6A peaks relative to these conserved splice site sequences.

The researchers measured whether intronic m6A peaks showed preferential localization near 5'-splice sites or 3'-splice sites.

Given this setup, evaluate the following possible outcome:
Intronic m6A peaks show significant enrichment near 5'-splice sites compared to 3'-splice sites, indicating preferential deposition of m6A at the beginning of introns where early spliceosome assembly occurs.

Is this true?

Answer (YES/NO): YES